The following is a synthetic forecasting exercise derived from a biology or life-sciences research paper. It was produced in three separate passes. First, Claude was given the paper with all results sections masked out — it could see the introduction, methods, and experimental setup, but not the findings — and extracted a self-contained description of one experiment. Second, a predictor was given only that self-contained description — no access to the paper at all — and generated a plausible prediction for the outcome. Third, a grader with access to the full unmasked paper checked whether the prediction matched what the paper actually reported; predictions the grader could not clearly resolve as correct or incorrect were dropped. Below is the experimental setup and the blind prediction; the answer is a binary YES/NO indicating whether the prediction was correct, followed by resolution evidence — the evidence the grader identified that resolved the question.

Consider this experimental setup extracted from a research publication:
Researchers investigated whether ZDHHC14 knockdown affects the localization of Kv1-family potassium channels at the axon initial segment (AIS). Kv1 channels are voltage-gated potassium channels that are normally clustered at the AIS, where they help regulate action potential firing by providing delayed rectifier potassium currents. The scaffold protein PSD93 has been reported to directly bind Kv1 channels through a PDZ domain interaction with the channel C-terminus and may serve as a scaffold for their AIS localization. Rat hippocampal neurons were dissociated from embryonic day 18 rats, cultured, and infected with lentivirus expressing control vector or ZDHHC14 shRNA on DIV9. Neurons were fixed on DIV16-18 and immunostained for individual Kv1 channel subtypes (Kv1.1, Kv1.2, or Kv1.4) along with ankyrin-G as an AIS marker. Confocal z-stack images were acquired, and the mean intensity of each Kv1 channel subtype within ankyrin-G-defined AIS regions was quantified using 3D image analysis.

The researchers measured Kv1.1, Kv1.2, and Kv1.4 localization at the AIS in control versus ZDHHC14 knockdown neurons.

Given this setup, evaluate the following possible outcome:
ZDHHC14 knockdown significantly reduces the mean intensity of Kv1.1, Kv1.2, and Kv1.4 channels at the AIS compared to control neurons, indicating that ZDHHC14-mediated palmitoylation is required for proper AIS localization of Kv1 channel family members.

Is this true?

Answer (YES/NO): NO